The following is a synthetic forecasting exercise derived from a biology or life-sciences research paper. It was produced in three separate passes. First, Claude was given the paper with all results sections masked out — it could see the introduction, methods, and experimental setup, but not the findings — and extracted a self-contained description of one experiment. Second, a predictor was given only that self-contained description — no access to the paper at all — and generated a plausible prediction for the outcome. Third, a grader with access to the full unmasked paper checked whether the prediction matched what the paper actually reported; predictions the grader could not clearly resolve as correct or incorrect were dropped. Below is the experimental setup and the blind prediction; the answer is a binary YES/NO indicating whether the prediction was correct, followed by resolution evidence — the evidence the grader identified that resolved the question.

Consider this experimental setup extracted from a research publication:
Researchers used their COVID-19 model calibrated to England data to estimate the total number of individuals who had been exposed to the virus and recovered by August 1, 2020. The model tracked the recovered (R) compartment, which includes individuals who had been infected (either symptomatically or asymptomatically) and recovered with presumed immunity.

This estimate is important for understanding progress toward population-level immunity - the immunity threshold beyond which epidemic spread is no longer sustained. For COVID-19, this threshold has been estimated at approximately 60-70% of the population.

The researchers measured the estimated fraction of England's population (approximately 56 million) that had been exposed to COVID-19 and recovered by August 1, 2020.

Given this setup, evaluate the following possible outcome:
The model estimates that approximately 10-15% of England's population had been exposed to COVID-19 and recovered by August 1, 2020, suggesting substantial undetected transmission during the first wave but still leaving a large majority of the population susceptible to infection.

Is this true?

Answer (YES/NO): NO